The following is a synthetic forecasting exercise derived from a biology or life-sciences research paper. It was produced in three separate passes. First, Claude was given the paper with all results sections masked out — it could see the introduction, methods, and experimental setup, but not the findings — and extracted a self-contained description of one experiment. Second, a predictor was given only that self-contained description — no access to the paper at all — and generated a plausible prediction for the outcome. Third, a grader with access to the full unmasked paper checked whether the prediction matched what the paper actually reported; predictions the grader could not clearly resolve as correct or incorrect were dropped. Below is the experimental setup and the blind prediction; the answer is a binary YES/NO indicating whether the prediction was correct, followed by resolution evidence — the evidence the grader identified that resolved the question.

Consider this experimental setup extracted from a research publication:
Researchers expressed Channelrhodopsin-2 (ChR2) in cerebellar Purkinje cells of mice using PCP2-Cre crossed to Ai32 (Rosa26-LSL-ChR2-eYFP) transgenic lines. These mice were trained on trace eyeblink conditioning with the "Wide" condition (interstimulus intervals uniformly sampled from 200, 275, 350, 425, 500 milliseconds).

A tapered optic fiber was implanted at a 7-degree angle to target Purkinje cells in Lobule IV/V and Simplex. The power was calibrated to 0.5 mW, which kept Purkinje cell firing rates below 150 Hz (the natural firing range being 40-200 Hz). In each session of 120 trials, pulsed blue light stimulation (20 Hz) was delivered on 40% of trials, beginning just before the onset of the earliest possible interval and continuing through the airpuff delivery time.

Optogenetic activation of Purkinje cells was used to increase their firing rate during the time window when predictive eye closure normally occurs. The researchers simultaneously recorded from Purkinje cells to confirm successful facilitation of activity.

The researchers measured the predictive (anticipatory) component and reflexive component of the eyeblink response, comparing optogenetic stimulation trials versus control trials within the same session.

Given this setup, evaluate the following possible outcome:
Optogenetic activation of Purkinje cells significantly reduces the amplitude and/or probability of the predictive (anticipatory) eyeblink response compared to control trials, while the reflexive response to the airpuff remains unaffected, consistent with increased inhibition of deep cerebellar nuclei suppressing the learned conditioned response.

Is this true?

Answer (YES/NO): YES